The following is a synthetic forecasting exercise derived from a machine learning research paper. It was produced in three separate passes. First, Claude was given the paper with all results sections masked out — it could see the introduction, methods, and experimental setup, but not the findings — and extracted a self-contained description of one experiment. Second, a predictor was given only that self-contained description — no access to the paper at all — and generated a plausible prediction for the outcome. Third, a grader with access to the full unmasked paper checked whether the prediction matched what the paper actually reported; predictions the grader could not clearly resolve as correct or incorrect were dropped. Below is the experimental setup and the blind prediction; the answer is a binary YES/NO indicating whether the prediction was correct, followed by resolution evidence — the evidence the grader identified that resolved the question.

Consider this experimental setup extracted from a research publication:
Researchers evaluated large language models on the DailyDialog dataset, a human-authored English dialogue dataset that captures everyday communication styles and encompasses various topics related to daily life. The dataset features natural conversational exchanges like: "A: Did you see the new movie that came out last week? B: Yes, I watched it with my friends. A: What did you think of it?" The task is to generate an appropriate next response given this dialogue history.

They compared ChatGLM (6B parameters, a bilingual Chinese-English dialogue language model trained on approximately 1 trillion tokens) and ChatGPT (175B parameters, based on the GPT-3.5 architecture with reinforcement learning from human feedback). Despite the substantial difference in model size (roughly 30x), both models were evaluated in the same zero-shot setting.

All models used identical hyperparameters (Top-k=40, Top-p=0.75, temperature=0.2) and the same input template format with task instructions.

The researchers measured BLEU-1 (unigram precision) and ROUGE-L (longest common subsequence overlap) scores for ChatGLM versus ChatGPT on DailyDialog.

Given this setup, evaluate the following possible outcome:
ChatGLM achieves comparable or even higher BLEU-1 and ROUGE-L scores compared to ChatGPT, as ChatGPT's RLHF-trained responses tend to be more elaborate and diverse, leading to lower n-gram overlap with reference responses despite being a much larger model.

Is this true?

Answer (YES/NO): YES